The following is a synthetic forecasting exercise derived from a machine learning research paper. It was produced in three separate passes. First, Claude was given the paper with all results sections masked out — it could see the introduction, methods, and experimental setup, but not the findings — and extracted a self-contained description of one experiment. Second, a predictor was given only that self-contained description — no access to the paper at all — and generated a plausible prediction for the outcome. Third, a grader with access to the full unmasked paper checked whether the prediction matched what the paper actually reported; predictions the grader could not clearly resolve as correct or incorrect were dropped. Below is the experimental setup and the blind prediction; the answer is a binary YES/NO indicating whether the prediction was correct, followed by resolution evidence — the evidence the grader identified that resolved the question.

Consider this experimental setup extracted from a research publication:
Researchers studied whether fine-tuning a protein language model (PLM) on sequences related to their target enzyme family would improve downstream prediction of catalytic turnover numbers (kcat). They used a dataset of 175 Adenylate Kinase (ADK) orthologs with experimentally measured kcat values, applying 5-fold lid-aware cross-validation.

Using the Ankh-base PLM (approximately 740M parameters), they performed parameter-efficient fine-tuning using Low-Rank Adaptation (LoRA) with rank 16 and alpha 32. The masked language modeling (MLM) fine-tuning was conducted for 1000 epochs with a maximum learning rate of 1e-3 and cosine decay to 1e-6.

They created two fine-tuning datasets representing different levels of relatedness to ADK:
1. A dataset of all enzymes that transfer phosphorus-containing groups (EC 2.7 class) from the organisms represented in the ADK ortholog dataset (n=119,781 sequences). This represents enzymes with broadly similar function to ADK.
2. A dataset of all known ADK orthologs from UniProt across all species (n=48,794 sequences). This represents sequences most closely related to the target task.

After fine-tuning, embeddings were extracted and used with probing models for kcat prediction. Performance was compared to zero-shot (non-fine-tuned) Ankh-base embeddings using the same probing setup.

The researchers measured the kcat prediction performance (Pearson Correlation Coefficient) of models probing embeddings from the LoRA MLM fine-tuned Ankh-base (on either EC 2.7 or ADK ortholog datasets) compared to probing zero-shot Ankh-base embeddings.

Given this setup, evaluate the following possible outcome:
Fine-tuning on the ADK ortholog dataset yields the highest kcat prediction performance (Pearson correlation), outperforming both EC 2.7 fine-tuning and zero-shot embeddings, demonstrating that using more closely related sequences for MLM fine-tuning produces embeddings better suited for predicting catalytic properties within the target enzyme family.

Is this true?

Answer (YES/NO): NO